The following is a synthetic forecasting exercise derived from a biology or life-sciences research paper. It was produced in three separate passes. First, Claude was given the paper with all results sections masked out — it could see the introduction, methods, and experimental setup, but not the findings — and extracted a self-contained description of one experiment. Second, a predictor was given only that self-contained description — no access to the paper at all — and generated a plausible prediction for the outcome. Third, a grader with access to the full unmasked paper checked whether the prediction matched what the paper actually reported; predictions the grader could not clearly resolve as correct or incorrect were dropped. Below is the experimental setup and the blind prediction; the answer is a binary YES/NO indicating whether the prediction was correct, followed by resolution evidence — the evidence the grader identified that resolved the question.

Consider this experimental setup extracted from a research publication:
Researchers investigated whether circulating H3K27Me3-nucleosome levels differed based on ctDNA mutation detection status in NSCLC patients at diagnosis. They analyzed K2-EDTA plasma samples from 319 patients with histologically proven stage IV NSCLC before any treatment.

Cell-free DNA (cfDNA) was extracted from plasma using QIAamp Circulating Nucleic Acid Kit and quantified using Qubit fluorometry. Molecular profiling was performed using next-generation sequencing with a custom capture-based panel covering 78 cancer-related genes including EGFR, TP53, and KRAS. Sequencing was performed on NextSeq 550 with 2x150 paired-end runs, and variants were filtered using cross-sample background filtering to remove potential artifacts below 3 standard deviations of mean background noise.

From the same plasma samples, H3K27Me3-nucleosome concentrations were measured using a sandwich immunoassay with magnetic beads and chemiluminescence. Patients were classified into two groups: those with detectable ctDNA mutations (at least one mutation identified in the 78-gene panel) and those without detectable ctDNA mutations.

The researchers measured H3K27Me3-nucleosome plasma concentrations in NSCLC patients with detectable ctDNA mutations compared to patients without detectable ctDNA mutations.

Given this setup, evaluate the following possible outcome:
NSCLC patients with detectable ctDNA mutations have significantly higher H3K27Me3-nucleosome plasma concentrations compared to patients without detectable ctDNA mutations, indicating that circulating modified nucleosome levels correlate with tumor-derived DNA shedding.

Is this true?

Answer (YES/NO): YES